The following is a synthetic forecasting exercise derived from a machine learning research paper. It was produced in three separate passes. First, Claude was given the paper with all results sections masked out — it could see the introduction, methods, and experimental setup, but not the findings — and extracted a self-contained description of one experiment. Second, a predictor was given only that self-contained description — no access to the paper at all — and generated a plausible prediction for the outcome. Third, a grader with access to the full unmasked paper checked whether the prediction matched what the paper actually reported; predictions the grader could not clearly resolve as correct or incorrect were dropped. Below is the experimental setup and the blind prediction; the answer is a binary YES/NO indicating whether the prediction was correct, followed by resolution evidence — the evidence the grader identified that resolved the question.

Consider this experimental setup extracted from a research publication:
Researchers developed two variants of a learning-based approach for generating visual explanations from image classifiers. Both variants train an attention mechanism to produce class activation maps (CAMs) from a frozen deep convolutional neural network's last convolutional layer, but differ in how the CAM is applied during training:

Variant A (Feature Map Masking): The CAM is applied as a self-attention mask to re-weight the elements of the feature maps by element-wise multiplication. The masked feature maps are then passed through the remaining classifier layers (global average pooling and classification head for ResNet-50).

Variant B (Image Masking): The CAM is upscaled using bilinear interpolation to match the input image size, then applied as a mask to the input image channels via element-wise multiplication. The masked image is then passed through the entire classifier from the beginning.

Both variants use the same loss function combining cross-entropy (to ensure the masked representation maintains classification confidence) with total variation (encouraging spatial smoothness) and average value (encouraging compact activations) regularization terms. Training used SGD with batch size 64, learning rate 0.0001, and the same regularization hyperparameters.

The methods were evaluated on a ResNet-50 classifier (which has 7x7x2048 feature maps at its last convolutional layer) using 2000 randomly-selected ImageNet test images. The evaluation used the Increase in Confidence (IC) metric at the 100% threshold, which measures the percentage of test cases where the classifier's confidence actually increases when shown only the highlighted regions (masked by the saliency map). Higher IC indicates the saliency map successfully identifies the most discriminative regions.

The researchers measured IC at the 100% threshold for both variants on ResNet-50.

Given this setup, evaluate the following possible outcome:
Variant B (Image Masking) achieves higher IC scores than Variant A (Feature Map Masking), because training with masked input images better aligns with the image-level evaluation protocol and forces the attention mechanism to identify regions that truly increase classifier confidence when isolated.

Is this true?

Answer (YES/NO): YES